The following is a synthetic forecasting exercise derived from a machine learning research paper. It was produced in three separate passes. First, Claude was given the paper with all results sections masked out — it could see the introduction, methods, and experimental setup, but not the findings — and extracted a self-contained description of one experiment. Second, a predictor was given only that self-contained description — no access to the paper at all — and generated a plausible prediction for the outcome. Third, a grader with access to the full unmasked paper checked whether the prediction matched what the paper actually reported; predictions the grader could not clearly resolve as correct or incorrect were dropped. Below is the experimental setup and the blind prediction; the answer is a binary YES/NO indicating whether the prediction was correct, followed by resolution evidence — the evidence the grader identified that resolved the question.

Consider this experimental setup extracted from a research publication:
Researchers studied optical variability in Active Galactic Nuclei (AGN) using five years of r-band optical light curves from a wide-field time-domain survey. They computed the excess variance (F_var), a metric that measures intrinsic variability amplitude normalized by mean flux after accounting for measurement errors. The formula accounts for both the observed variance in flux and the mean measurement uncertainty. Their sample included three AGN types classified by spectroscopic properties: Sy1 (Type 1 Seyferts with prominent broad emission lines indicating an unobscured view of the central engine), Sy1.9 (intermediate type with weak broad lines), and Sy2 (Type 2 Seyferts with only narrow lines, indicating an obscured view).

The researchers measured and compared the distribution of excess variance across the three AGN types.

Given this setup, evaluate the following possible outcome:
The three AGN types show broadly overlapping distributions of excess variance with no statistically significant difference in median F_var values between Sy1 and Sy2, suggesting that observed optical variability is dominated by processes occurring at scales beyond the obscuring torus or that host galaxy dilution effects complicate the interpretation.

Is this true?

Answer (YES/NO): NO